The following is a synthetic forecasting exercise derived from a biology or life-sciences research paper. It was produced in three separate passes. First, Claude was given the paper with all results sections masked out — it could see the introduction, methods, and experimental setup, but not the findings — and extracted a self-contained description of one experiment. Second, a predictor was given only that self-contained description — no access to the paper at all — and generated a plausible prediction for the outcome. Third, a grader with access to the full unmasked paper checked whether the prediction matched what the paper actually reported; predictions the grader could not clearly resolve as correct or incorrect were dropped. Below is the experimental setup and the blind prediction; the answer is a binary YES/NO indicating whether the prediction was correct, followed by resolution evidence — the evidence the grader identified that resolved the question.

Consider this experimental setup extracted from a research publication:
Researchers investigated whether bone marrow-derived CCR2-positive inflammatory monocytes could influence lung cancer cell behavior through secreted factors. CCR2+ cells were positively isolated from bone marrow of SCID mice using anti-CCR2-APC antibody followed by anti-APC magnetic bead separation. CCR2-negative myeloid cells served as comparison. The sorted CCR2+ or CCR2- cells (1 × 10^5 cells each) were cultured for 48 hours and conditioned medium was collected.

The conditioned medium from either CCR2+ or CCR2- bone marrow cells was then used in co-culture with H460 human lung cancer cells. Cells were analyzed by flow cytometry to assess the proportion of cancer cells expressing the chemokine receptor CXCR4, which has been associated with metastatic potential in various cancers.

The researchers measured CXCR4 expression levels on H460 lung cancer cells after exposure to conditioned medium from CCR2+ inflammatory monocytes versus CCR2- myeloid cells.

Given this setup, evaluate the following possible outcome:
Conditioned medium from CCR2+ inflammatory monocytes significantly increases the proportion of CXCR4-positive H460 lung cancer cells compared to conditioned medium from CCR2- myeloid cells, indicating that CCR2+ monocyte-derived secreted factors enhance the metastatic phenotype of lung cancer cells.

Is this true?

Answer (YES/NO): NO